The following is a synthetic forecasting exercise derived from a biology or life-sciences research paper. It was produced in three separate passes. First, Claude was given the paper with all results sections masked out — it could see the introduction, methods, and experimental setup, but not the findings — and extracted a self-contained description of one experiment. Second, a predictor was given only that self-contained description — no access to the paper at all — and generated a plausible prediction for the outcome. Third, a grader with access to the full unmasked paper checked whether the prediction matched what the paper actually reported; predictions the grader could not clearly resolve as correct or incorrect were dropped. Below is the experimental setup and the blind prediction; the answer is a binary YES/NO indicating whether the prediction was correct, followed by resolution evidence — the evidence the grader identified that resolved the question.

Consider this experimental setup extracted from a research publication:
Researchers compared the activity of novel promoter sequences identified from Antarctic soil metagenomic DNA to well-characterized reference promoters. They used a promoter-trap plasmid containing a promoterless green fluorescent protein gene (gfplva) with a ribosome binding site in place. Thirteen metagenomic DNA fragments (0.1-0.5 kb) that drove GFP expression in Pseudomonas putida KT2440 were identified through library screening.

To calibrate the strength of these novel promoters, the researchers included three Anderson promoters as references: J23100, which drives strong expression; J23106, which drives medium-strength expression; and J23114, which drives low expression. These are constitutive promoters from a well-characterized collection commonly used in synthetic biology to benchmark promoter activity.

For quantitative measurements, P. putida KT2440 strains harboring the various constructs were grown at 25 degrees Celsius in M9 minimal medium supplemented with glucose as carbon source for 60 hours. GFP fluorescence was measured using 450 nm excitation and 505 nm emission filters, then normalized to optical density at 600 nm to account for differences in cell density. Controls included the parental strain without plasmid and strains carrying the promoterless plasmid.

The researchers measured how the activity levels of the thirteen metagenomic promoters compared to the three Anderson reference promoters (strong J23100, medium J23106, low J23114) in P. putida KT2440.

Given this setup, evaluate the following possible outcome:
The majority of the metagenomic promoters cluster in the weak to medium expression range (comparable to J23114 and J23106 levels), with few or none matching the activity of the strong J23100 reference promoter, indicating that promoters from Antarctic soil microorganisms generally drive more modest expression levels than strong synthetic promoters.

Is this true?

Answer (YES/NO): NO